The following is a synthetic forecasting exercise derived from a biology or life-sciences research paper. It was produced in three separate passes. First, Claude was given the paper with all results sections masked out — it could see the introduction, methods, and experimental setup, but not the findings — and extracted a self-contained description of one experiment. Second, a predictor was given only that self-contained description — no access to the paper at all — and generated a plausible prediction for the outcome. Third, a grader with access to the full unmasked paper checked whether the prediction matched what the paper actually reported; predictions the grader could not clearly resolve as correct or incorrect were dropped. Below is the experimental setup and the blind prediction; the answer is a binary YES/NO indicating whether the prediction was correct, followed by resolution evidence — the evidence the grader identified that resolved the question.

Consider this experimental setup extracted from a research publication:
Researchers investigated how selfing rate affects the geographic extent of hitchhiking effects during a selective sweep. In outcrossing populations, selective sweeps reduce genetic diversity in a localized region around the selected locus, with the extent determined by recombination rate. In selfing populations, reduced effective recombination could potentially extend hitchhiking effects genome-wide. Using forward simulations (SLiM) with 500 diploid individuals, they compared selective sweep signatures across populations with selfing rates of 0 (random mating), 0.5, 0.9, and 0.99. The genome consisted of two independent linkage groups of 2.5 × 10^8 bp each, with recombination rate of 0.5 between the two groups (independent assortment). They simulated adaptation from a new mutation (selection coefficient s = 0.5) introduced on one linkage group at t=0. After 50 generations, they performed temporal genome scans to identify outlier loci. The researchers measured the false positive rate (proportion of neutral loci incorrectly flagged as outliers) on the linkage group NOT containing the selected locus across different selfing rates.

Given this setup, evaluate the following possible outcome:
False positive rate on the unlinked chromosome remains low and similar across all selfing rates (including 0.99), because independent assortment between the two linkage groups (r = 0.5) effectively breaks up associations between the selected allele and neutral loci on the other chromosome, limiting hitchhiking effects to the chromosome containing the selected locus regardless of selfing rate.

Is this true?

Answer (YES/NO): YES